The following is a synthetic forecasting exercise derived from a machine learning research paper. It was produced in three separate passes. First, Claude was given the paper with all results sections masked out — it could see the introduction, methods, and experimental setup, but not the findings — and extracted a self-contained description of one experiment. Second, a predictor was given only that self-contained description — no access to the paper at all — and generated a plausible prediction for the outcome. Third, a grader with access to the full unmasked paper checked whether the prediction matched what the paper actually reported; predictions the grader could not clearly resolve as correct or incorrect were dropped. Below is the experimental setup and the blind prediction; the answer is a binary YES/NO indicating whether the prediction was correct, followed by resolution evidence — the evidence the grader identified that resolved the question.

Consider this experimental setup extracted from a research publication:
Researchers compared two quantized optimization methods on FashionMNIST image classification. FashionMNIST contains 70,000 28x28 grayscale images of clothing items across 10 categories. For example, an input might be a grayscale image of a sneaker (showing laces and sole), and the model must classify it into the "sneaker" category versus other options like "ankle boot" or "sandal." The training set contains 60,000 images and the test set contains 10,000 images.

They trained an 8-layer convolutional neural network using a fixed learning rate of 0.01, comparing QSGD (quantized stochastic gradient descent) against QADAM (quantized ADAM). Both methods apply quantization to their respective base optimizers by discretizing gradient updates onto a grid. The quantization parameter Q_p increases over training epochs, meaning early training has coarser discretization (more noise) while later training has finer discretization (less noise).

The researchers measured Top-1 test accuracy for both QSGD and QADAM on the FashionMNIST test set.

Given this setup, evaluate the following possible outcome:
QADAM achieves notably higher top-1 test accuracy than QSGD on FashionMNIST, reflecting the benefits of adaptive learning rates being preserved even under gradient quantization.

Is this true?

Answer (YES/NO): NO